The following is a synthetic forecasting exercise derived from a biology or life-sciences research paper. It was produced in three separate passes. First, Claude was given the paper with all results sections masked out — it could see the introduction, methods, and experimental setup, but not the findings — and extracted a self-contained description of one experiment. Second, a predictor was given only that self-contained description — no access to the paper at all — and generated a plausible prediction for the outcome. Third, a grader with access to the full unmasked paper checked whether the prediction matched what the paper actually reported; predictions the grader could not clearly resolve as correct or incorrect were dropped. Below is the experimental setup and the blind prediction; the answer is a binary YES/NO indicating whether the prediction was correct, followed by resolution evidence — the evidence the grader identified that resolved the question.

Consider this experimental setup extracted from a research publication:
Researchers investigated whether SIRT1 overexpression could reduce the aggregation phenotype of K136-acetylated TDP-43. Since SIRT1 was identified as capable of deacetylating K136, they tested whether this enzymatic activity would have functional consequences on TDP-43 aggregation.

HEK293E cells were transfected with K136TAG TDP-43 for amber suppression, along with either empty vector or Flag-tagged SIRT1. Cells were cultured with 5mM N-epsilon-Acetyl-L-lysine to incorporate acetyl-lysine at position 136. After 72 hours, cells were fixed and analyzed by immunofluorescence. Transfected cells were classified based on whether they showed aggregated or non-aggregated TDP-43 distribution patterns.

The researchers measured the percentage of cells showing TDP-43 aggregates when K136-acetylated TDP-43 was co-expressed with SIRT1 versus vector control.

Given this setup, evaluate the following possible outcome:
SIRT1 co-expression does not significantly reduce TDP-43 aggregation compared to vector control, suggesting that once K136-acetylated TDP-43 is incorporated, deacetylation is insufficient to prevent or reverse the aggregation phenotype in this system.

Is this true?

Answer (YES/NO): NO